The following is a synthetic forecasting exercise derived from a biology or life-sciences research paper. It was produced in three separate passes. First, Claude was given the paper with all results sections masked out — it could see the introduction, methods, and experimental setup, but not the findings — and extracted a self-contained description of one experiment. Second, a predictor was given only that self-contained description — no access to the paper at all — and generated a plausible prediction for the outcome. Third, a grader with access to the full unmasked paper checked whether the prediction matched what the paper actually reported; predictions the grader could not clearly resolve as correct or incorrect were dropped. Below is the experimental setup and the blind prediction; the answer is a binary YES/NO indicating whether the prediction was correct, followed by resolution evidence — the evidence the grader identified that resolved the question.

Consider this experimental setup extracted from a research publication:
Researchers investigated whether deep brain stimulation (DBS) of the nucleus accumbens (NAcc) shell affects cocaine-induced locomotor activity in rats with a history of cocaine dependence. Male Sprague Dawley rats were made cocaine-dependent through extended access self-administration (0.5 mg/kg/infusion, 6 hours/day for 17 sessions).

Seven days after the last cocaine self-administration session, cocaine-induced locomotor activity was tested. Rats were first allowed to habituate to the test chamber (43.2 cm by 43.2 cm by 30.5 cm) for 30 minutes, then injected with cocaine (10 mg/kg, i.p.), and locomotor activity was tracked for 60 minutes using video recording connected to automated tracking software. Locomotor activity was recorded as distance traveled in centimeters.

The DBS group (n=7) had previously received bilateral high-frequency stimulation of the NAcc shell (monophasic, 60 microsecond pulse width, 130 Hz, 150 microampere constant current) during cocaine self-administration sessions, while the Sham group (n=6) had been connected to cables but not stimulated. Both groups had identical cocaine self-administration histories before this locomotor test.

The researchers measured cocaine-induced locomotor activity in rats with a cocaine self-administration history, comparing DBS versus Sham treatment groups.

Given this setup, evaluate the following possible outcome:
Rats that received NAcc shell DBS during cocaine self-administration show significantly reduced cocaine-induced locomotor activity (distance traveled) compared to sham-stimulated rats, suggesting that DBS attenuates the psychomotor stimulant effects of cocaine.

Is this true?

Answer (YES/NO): NO